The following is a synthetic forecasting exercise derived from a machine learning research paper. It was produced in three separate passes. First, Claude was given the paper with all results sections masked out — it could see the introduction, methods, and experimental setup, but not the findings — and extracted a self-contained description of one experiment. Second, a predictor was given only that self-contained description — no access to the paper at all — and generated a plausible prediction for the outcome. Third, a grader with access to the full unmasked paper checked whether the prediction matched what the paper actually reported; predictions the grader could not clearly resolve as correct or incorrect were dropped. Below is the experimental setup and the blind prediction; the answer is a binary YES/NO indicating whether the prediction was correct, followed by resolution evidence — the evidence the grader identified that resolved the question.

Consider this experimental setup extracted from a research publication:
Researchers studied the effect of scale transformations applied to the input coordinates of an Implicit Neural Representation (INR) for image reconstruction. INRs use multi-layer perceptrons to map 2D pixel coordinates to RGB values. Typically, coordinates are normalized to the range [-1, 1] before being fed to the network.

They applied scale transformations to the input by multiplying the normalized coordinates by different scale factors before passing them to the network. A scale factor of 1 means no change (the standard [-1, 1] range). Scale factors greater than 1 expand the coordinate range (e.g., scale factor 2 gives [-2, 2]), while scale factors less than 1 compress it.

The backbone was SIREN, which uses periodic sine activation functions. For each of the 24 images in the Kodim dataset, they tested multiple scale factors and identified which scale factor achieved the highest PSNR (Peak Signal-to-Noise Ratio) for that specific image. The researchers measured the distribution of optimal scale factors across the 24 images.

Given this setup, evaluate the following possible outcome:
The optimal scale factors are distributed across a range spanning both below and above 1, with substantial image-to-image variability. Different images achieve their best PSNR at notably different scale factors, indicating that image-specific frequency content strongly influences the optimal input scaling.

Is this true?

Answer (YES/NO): NO